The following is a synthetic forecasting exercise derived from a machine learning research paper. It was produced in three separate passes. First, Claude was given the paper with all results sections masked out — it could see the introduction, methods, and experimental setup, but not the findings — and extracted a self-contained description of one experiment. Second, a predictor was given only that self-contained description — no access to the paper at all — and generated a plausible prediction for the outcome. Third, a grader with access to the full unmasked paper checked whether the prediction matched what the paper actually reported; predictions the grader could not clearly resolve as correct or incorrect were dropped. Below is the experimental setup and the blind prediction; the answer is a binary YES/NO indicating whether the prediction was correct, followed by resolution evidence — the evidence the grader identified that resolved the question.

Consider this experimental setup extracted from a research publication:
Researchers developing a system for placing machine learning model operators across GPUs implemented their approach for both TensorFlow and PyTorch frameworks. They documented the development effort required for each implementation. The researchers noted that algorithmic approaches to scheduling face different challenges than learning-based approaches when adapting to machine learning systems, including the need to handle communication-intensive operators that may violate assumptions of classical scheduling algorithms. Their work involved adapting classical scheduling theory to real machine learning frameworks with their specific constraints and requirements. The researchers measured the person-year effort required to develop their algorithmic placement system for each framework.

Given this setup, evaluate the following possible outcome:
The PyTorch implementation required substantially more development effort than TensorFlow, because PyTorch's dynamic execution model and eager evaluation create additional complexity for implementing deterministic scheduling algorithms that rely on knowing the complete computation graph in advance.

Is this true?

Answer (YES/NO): NO